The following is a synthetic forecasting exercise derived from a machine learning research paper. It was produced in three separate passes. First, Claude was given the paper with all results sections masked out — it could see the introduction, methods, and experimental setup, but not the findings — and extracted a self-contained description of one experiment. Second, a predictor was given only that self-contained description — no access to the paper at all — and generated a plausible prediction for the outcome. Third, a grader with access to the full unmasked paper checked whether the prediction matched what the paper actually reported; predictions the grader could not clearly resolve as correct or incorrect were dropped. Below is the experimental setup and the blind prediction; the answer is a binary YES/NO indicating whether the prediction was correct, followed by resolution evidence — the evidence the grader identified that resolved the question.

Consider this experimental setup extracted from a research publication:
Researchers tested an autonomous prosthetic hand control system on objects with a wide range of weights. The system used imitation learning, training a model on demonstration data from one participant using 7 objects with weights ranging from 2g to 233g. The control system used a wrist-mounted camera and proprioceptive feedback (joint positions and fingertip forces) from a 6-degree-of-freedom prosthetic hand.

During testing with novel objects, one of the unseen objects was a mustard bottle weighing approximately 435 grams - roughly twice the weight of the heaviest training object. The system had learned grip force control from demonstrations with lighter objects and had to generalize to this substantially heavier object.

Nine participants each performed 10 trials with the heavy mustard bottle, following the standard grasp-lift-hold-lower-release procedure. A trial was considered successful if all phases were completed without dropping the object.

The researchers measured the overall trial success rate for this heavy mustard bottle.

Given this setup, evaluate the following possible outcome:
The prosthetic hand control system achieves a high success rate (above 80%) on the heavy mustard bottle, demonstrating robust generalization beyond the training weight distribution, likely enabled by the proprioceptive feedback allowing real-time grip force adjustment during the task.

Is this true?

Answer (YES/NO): YES